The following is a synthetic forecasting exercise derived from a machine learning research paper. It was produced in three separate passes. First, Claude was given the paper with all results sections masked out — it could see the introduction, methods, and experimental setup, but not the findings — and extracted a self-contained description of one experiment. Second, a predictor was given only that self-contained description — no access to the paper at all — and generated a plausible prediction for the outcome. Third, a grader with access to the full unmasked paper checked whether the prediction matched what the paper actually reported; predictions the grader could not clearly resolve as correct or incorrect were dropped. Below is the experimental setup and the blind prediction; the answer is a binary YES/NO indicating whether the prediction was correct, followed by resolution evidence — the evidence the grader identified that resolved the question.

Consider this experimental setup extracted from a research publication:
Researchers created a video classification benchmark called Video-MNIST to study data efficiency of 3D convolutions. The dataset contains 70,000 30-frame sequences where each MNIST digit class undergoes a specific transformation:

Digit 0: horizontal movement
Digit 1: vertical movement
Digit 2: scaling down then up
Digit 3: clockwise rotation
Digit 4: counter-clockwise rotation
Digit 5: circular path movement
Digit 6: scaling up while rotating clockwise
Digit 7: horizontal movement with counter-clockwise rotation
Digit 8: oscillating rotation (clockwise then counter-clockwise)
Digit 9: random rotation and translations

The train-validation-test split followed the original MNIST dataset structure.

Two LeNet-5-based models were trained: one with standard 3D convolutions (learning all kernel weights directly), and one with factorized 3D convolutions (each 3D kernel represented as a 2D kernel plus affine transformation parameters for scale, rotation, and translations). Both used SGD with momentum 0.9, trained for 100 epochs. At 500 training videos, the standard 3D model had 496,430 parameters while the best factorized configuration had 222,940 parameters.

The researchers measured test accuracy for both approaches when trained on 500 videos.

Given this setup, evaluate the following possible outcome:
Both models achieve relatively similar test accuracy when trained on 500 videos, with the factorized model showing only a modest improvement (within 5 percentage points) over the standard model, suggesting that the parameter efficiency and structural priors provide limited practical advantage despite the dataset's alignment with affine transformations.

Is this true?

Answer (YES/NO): NO